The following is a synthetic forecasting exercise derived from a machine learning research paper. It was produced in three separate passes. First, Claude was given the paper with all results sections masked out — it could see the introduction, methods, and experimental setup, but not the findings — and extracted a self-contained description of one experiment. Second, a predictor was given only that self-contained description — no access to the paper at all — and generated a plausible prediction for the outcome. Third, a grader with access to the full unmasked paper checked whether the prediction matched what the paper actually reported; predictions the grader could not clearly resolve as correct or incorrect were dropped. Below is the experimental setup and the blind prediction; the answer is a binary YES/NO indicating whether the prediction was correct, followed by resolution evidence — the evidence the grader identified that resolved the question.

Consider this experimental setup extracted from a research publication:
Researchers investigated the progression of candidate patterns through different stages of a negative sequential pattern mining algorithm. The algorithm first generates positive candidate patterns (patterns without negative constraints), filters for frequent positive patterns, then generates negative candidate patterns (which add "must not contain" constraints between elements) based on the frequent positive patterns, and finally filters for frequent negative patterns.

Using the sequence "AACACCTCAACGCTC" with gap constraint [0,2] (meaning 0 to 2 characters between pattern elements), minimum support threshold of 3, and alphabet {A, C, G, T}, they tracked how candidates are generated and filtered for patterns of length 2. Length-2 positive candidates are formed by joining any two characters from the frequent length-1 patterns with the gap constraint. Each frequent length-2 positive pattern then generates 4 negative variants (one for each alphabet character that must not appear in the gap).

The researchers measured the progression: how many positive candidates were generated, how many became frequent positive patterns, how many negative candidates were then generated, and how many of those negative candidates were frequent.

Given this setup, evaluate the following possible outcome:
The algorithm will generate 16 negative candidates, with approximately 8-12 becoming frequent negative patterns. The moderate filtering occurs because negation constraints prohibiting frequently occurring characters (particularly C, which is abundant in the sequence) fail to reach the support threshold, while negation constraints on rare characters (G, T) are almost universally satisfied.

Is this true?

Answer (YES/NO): NO